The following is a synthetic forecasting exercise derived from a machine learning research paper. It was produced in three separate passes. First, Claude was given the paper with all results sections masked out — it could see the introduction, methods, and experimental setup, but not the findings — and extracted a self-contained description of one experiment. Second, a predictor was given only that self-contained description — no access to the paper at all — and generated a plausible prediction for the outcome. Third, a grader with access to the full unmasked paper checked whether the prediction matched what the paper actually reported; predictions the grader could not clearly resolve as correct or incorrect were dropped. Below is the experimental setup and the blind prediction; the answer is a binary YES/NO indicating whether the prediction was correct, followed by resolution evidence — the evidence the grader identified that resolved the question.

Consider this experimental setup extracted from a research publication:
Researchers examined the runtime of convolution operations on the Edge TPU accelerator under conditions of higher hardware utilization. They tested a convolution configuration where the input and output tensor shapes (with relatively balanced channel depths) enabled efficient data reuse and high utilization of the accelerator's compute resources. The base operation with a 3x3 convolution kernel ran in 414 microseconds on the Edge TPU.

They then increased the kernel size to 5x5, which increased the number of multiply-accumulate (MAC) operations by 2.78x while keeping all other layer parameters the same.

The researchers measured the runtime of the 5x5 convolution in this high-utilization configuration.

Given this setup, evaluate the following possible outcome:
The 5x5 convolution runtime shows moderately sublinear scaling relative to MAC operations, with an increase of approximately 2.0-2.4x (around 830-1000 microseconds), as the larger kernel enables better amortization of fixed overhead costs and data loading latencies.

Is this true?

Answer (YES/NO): NO